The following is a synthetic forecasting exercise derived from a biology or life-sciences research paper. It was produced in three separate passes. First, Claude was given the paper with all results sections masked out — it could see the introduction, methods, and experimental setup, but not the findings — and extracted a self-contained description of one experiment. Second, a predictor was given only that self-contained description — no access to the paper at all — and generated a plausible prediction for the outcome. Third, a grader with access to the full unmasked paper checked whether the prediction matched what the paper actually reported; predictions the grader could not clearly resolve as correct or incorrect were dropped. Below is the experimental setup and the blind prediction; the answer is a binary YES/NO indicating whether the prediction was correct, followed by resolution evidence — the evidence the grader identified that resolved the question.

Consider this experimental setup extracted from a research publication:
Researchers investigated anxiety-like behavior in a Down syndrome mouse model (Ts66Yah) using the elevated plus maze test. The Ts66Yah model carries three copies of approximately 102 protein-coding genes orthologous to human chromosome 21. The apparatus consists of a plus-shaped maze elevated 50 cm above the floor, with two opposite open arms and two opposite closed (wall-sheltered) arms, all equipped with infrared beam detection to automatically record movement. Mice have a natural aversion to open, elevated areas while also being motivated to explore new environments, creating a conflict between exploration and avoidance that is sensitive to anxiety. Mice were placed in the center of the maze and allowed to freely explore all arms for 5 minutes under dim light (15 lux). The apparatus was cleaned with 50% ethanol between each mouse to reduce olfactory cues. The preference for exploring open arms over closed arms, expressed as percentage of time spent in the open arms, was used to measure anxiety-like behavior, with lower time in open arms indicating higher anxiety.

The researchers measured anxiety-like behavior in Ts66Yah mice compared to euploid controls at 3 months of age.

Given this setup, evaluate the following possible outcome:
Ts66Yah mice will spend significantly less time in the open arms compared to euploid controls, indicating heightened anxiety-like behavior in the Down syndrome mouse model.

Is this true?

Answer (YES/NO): NO